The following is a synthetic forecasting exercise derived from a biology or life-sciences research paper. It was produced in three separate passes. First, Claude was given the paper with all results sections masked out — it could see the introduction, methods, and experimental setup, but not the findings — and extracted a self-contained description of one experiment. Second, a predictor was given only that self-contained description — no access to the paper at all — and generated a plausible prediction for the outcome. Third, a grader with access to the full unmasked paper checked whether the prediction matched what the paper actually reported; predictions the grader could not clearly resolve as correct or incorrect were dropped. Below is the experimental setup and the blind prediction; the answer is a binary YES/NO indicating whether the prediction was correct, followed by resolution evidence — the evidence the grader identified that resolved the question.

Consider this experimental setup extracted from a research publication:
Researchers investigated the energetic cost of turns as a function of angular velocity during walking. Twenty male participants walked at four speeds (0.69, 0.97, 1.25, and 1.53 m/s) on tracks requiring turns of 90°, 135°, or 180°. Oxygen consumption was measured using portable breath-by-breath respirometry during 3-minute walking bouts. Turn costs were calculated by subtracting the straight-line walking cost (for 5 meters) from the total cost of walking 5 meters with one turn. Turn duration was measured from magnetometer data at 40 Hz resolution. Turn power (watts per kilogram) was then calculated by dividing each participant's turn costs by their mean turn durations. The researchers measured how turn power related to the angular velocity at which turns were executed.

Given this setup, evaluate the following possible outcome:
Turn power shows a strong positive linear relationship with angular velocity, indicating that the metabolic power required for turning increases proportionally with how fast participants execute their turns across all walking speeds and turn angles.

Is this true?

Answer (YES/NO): NO